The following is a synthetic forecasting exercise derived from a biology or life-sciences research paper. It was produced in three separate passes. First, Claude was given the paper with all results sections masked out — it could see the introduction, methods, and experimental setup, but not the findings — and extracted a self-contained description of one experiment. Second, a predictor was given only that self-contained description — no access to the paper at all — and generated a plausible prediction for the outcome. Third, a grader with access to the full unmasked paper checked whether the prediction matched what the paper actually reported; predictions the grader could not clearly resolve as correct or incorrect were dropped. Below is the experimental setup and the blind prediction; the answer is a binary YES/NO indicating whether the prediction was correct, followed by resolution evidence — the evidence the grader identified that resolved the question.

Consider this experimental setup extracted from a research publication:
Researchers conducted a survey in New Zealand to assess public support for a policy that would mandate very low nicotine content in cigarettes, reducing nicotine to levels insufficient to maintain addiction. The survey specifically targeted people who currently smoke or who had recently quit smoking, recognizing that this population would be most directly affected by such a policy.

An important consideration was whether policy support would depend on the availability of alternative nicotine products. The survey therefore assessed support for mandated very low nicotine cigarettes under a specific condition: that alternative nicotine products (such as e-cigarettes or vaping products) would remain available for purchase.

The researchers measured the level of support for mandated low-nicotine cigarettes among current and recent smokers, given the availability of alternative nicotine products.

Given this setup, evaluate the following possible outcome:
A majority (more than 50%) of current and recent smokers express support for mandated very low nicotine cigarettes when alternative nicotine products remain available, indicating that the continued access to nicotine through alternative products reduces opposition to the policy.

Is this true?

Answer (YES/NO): YES